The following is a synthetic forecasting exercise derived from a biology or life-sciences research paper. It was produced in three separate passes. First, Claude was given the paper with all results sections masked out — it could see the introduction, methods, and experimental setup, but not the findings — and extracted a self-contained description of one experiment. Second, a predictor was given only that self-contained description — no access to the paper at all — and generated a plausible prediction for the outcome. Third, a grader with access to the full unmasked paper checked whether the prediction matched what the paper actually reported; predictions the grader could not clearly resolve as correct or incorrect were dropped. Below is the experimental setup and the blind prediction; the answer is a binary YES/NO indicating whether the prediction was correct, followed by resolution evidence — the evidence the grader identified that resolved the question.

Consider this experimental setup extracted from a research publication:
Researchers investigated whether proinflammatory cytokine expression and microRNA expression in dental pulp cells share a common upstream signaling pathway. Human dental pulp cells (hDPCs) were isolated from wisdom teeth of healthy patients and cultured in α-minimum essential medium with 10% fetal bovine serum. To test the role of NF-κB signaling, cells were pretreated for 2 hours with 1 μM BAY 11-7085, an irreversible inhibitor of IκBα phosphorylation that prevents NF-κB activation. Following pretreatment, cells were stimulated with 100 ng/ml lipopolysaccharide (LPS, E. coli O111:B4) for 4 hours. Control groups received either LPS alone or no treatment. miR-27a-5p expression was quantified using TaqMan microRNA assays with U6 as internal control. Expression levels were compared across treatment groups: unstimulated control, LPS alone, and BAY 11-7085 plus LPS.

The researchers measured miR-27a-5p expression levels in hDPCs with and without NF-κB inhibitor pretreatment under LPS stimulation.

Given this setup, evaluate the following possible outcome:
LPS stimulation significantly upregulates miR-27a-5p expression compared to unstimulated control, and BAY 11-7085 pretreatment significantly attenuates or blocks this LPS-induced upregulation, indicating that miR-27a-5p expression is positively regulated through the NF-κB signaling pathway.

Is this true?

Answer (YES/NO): YES